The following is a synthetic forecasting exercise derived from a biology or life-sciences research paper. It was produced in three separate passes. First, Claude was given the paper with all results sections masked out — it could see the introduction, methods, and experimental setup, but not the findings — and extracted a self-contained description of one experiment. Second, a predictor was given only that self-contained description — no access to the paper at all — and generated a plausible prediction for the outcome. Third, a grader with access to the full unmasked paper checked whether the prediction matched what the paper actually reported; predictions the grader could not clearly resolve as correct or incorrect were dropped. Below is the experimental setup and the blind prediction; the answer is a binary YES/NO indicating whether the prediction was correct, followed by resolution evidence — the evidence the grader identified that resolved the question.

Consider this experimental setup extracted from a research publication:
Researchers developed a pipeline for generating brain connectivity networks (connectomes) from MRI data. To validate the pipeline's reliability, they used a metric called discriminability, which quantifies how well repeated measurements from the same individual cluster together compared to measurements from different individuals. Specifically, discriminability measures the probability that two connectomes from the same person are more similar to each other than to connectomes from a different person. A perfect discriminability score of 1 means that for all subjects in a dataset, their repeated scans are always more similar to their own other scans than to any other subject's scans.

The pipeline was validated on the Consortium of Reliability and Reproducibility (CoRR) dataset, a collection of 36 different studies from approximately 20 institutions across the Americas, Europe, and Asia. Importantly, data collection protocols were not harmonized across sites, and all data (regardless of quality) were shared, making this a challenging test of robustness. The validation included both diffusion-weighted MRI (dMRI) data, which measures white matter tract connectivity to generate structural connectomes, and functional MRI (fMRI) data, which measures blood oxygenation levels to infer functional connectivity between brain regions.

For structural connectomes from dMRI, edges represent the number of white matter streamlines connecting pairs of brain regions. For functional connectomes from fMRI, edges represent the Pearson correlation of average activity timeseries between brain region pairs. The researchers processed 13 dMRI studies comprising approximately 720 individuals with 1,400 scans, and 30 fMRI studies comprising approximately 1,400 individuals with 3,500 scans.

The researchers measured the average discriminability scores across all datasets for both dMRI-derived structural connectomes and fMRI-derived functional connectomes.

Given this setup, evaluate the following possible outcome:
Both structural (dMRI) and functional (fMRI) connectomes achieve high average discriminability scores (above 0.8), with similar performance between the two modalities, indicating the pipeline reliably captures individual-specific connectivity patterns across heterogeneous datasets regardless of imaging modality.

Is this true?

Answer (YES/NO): NO